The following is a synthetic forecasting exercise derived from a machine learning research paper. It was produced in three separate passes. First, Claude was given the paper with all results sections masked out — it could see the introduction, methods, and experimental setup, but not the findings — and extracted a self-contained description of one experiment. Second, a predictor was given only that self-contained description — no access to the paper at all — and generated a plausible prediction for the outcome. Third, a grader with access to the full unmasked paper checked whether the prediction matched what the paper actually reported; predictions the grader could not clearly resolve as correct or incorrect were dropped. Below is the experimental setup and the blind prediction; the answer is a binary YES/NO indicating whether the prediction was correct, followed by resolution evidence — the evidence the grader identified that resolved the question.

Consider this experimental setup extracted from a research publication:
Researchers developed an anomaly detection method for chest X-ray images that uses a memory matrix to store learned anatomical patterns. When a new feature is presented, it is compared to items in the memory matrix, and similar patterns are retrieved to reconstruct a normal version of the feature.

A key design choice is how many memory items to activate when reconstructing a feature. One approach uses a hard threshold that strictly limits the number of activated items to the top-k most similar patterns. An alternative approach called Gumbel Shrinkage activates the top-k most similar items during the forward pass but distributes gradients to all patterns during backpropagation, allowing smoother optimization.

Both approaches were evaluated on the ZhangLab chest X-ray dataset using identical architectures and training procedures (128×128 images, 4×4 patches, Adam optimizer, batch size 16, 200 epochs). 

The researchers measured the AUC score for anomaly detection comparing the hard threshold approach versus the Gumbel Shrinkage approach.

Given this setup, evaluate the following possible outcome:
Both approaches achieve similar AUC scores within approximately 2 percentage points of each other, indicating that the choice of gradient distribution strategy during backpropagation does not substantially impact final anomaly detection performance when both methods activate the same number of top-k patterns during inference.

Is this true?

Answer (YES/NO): NO